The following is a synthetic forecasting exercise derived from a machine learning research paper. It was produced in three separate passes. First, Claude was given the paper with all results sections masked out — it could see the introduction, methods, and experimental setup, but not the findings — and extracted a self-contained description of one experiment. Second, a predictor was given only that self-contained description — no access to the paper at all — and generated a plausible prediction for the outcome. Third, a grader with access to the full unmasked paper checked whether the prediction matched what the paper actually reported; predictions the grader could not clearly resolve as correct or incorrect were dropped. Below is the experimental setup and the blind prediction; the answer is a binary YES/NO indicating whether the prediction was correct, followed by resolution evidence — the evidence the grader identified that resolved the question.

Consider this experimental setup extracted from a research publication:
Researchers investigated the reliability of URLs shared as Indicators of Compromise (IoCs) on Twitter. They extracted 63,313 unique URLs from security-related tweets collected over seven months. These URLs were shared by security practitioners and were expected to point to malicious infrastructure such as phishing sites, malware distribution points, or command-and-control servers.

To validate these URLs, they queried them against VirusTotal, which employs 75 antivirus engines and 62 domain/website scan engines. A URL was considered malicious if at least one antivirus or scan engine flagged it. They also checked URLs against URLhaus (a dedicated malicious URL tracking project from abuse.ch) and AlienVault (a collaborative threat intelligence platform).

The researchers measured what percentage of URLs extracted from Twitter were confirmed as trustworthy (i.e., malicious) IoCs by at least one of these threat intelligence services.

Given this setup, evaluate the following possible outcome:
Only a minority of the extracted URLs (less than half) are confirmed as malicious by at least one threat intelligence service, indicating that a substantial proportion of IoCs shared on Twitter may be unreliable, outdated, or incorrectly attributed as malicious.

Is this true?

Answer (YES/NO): YES